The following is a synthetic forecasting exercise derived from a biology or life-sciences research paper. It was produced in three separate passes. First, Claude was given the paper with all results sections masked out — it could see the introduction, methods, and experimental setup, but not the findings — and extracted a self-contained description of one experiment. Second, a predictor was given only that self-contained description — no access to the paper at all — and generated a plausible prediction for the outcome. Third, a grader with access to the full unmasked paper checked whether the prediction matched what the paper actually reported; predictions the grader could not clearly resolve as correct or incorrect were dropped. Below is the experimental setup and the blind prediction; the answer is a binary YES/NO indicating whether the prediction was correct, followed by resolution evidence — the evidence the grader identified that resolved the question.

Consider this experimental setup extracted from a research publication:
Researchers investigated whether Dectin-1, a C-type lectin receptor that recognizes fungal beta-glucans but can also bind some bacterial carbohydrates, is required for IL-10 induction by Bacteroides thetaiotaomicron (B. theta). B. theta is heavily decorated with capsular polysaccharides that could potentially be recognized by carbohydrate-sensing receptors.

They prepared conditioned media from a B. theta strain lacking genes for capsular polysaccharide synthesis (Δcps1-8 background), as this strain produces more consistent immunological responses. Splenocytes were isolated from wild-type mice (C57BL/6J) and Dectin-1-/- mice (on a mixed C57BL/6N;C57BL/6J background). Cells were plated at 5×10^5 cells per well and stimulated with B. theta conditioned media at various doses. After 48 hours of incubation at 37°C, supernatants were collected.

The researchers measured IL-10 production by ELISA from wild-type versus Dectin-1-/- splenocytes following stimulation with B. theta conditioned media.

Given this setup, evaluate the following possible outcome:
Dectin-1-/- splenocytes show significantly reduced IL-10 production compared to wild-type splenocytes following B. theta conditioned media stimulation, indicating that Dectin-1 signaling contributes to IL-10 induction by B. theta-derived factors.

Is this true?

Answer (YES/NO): NO